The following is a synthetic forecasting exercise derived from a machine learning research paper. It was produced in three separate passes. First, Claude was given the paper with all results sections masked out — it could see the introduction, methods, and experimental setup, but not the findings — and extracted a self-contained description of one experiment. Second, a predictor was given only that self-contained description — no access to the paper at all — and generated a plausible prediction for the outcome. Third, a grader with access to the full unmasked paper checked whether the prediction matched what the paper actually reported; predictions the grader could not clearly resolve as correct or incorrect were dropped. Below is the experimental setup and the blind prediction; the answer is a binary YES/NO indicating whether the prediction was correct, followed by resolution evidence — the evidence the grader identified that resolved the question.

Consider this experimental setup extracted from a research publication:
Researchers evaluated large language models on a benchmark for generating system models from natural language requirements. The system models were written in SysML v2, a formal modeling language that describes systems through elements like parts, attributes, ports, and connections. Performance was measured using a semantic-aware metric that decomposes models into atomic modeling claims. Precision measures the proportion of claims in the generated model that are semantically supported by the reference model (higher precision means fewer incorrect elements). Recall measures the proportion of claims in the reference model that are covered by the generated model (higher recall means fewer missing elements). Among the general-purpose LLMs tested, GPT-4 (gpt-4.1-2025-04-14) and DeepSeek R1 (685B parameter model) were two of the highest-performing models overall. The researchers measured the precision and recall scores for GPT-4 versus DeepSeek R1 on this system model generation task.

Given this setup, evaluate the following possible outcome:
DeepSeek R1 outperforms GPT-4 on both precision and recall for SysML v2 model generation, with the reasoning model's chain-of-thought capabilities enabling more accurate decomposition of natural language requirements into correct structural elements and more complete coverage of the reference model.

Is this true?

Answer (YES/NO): NO